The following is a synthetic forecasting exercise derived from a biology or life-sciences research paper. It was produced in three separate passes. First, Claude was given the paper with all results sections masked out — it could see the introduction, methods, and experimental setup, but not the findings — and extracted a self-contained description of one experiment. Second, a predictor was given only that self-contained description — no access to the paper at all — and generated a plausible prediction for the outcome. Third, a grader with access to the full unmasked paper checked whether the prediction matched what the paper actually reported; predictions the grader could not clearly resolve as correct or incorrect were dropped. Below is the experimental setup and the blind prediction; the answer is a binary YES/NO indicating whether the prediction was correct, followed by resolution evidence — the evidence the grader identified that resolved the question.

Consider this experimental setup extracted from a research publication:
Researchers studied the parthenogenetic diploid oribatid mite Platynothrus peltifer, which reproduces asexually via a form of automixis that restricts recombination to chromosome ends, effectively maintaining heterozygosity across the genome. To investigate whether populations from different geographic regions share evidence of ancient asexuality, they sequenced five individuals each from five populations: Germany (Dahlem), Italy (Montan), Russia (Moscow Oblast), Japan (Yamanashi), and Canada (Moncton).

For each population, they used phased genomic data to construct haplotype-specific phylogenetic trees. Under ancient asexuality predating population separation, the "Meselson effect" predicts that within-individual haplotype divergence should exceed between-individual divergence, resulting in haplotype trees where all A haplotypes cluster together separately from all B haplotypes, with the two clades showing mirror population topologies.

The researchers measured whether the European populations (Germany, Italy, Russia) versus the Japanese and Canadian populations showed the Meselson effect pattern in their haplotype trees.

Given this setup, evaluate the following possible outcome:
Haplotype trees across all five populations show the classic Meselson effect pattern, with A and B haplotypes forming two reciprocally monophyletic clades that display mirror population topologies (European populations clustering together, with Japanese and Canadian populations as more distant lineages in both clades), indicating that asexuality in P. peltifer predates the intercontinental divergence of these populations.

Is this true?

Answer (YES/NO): NO